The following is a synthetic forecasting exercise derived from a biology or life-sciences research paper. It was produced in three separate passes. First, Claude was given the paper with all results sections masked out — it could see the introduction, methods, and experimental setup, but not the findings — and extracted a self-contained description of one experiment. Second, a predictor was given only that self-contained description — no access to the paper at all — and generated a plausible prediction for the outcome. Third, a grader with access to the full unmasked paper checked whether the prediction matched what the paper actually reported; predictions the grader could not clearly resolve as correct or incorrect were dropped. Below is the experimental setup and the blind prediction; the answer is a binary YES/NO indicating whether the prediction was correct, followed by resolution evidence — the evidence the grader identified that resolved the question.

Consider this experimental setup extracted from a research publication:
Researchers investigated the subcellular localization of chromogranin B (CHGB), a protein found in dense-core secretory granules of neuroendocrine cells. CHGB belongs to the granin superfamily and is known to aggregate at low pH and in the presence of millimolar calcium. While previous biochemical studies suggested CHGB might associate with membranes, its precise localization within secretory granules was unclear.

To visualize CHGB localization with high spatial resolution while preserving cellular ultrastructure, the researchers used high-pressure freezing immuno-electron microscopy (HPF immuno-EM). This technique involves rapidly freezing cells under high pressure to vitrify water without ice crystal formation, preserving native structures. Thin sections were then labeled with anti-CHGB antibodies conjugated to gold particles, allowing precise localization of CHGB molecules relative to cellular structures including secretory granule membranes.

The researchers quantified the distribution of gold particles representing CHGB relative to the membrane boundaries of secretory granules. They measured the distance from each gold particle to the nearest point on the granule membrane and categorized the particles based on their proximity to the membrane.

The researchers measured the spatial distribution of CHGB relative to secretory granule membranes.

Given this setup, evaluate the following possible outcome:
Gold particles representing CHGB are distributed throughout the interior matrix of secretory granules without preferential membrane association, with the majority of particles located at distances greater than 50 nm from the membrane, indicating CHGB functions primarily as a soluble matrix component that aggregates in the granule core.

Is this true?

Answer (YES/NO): NO